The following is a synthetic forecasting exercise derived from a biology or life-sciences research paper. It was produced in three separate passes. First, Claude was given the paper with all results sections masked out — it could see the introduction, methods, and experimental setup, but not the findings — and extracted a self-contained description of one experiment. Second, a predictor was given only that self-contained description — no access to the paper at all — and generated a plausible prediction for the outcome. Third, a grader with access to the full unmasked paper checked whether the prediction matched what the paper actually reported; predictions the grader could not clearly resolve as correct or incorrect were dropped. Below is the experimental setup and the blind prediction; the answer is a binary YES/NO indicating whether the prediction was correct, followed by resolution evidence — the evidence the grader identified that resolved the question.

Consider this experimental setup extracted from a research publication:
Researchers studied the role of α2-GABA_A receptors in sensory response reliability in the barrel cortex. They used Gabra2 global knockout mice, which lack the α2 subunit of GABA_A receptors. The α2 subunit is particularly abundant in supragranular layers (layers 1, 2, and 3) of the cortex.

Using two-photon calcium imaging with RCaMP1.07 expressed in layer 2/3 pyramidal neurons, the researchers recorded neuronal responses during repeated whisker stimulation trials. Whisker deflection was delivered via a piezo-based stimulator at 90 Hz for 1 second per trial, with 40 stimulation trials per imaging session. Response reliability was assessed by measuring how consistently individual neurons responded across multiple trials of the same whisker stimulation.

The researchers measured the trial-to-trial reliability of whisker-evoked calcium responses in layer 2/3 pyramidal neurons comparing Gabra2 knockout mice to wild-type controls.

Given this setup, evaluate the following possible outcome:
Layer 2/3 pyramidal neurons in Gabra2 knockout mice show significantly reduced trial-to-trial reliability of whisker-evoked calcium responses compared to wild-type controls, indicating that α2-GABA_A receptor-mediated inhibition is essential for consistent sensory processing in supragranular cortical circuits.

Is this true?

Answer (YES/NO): YES